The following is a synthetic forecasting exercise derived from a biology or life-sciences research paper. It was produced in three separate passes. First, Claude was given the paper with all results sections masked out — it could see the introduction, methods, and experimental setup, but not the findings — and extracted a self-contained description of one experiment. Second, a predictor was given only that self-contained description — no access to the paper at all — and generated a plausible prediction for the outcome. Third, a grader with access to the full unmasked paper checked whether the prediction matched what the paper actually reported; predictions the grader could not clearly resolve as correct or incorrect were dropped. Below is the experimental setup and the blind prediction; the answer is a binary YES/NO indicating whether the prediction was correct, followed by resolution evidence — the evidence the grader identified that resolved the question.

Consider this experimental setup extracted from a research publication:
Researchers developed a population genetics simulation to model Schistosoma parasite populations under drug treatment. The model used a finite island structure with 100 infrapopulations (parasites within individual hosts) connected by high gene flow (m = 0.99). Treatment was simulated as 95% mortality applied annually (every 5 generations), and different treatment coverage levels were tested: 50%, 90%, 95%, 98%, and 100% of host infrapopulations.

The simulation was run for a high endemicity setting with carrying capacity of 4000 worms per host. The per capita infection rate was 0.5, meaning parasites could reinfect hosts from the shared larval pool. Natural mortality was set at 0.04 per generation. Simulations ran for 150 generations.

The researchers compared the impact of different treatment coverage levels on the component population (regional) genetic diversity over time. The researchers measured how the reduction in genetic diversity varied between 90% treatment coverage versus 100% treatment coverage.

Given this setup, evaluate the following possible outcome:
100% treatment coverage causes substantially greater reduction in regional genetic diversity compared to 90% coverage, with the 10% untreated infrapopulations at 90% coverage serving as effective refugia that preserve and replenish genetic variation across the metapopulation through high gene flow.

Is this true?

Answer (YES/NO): YES